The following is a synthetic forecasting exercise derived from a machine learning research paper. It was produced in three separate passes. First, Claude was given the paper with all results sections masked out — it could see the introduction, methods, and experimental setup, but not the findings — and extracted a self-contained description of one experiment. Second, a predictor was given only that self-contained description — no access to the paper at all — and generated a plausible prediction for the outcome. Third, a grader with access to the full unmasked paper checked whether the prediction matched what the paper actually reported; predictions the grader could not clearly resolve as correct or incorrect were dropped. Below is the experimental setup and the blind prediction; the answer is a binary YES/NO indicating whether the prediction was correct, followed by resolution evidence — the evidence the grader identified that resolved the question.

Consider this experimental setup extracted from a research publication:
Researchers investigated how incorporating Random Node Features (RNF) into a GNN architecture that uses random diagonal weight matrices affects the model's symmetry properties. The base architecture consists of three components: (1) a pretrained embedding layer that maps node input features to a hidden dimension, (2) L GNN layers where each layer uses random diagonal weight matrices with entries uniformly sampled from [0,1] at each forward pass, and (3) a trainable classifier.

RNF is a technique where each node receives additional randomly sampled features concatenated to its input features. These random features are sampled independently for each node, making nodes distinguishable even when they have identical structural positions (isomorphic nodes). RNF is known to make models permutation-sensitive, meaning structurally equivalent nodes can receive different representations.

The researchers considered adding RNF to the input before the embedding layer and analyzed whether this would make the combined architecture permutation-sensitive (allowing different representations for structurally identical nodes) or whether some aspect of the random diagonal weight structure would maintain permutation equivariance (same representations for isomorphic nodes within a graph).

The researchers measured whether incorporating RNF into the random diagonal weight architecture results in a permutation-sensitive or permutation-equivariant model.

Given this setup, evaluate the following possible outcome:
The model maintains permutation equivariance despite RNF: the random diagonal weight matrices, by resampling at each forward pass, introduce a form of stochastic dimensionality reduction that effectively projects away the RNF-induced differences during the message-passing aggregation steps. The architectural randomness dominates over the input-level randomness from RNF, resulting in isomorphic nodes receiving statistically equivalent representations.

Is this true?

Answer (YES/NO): NO